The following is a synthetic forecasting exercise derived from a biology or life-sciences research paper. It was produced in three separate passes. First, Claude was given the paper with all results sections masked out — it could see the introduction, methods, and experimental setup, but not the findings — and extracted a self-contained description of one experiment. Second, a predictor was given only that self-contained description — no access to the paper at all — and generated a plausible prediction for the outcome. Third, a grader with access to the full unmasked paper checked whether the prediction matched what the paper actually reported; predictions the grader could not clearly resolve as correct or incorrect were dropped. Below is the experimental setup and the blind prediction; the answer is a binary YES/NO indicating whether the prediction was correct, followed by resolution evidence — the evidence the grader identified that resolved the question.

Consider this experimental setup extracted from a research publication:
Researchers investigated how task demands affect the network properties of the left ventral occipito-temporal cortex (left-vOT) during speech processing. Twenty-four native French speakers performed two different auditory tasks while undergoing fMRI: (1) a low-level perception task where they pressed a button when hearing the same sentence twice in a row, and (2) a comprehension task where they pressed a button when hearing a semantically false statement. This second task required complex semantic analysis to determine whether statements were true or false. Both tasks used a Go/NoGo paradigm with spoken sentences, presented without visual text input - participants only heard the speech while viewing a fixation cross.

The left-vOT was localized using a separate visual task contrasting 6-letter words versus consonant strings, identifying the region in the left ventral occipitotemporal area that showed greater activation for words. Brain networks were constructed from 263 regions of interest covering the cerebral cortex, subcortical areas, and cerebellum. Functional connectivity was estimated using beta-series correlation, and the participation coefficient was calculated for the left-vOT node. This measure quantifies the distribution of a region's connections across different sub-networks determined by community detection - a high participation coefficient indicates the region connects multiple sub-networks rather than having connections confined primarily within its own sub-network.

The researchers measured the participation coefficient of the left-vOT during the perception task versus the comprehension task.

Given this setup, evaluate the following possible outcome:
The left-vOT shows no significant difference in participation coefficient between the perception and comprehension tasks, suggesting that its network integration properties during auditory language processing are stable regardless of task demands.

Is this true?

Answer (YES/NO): NO